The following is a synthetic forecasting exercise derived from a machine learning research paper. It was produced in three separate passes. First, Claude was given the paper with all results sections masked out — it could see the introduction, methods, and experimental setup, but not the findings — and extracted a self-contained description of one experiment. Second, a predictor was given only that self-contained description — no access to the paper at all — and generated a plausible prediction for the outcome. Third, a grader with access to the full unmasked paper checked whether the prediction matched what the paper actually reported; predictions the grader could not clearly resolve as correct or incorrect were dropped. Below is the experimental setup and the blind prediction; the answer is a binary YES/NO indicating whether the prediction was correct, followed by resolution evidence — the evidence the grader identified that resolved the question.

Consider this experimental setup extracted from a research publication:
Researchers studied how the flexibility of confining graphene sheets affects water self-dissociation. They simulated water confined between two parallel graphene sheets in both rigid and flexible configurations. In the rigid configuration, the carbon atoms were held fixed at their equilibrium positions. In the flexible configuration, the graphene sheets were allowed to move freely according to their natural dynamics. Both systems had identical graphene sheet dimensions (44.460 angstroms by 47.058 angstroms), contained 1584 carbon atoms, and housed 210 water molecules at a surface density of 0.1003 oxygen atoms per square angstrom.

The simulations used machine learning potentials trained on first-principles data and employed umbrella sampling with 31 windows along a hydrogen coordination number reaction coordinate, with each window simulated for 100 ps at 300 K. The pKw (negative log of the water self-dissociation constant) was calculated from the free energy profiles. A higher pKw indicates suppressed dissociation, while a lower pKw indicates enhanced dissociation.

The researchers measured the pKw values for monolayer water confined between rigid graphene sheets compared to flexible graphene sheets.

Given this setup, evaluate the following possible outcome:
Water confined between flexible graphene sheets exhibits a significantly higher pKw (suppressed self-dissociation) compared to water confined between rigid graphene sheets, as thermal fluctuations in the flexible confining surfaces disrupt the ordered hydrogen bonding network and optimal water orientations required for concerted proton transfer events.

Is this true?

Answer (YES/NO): YES